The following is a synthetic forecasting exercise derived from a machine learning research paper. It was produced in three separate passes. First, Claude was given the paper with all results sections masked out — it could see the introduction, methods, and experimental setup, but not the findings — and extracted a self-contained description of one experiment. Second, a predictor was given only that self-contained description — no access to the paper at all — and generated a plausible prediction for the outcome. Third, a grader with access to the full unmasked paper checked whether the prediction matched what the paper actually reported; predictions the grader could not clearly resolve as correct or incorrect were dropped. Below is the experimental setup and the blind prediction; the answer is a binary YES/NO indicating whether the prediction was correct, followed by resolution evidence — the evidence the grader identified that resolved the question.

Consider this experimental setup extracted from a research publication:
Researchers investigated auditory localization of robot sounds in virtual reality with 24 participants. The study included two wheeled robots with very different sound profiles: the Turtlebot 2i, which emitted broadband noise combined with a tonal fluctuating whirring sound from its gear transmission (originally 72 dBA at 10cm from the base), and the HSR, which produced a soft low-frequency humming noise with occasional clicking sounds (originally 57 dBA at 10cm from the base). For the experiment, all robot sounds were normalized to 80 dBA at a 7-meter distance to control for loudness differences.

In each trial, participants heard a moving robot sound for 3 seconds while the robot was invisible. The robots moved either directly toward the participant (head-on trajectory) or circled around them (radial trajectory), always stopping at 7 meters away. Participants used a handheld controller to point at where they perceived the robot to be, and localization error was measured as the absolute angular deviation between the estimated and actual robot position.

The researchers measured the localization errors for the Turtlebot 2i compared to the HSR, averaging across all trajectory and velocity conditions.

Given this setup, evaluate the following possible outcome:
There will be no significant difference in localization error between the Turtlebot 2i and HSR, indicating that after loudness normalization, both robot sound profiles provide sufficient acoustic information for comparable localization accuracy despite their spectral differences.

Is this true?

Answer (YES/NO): NO